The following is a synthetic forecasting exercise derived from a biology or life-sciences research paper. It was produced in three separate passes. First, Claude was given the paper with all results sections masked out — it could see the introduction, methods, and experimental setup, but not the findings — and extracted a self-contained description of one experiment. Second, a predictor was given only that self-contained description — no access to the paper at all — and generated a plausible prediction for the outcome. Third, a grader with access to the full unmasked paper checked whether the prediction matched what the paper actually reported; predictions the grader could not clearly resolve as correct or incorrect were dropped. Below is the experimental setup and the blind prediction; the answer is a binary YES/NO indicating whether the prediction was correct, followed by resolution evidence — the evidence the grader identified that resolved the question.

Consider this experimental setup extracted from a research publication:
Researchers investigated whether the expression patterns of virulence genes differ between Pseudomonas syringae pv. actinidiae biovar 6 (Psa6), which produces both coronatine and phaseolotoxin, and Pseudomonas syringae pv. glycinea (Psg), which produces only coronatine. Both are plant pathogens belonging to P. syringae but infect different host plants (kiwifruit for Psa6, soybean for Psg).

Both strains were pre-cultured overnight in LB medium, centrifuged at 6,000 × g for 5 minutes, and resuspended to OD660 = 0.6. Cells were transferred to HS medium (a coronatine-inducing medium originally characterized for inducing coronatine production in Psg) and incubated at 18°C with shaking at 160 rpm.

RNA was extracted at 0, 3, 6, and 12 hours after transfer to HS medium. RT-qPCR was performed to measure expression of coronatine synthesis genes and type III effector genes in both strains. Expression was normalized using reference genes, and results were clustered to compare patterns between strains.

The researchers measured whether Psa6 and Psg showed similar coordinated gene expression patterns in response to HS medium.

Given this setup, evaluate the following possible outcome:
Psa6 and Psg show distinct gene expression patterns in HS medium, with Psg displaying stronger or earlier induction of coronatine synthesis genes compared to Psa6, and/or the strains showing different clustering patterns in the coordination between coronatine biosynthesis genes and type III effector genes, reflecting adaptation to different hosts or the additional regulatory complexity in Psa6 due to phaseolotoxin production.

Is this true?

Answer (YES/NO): NO